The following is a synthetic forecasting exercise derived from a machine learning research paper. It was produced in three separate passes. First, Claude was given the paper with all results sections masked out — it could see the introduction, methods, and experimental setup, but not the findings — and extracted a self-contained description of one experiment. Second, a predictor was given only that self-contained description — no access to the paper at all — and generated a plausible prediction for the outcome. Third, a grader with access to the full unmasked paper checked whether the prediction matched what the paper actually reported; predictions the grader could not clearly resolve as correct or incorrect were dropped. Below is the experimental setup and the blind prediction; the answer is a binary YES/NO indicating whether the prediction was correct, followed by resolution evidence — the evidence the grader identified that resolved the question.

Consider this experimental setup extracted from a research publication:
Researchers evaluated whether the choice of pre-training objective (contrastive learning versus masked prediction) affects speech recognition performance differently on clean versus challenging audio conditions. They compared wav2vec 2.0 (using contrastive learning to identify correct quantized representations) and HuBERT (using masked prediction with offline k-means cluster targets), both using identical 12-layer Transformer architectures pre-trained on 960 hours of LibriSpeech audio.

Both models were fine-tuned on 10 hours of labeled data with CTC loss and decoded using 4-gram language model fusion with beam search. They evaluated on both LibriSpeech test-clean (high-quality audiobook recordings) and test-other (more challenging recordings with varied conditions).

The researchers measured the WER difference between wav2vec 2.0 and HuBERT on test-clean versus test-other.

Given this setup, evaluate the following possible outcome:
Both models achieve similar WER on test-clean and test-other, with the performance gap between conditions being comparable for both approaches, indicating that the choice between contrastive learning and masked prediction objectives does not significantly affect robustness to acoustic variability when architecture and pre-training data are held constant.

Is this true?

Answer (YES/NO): YES